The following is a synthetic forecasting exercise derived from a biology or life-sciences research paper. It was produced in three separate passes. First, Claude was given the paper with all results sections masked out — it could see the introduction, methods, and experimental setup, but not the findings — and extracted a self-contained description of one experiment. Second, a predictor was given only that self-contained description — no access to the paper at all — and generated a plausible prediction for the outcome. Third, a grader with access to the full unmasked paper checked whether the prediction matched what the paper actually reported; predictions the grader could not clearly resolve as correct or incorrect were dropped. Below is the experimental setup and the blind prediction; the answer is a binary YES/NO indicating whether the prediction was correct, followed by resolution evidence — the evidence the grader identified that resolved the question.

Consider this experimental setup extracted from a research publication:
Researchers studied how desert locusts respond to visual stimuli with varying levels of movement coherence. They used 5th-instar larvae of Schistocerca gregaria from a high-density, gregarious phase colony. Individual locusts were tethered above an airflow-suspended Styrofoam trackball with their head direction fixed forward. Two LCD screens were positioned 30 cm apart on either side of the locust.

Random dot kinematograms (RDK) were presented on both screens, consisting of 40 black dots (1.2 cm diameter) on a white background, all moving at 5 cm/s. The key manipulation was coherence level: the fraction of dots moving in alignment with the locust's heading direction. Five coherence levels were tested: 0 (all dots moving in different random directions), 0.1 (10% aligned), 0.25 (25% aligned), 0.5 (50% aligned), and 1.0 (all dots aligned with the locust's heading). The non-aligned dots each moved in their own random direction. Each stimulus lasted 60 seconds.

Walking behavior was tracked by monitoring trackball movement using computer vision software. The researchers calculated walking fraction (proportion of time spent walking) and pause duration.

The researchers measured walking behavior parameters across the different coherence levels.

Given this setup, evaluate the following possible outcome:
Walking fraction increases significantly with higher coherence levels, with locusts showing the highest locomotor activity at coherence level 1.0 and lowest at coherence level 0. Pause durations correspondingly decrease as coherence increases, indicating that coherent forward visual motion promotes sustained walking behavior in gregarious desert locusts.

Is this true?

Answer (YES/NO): NO